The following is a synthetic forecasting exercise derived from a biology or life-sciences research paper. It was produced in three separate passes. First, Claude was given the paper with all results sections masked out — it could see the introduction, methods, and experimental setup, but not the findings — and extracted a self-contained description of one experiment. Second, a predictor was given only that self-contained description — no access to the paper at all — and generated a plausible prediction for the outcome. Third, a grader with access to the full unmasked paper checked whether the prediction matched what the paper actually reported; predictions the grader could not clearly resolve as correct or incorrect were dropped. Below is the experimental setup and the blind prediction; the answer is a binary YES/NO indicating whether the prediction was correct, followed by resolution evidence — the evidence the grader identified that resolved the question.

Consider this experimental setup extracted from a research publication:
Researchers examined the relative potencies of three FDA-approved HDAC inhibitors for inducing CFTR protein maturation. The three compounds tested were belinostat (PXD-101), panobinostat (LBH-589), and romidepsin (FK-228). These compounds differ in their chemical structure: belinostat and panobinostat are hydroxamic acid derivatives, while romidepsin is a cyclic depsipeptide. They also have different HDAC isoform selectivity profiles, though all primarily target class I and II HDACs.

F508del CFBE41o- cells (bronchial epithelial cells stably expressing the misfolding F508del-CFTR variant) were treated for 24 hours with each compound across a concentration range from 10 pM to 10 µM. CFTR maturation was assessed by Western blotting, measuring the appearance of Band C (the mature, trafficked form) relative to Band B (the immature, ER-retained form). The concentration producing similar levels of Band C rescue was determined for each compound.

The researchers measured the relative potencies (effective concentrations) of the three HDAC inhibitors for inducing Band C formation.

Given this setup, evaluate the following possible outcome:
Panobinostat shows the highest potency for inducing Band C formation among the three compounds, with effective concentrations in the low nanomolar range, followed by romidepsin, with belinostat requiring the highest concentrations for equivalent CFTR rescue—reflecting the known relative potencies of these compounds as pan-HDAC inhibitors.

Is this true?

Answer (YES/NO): NO